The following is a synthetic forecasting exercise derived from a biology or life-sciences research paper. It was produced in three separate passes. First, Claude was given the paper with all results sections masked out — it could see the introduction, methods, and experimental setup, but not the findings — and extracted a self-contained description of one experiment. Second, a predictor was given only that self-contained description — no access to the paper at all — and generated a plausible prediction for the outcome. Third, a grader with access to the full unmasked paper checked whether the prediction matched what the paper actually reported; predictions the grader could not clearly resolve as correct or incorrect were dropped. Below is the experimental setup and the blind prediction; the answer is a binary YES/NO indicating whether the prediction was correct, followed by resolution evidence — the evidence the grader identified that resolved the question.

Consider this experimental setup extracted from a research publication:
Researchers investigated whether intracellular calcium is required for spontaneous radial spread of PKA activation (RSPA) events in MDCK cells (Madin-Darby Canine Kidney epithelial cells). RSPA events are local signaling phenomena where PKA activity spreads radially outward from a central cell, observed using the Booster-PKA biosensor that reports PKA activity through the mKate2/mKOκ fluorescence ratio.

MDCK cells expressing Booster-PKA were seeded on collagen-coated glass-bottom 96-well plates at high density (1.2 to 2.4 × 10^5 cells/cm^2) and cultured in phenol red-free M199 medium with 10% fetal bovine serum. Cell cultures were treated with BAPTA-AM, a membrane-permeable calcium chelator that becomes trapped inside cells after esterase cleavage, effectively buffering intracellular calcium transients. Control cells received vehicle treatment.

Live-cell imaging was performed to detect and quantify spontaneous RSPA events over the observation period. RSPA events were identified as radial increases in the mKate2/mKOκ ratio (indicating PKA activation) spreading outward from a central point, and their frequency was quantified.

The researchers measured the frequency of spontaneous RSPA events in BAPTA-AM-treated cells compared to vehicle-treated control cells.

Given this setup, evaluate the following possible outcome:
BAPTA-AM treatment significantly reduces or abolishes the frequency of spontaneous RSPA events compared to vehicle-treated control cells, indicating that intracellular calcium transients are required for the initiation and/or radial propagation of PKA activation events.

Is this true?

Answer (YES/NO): YES